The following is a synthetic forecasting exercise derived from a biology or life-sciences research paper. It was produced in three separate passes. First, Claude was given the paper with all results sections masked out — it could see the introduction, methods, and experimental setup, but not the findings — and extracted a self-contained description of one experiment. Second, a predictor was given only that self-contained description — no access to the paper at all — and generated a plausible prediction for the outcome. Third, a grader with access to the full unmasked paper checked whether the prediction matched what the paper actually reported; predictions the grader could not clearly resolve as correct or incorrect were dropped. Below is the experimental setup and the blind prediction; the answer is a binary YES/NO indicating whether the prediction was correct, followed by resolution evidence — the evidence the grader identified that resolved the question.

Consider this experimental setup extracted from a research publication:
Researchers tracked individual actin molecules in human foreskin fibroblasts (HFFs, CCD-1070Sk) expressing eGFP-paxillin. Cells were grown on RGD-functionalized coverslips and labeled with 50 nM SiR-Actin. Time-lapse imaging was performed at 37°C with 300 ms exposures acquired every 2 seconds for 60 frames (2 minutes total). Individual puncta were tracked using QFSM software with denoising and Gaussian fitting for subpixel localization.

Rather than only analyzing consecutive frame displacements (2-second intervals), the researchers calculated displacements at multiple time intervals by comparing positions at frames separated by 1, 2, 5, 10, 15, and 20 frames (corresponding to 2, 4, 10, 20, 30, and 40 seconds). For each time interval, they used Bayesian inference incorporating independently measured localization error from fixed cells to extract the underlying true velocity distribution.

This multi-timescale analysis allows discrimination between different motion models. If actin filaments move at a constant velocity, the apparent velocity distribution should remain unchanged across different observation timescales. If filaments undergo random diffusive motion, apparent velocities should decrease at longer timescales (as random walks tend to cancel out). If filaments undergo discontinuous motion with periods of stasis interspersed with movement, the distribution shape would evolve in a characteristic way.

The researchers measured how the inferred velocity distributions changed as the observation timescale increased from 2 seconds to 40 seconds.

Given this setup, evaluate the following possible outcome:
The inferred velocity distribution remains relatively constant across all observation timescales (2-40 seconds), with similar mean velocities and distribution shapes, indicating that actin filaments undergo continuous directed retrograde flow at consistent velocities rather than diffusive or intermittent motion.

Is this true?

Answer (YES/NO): NO